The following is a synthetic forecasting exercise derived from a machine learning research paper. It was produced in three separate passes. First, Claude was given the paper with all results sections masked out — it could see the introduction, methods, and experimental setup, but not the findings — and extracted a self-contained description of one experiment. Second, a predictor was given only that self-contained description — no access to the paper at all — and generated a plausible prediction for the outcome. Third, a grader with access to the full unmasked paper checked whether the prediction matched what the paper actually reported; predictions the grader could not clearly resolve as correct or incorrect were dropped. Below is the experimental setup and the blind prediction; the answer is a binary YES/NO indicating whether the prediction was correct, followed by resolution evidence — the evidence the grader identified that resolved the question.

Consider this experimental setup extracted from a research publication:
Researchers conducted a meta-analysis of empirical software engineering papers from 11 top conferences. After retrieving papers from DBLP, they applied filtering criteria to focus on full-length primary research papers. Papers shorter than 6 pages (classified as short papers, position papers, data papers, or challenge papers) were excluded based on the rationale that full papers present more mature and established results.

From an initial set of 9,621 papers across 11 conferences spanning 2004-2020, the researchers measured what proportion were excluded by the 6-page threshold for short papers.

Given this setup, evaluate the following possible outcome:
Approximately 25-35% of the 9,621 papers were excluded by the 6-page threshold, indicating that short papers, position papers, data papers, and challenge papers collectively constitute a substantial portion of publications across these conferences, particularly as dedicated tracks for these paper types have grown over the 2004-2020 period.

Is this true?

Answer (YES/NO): NO